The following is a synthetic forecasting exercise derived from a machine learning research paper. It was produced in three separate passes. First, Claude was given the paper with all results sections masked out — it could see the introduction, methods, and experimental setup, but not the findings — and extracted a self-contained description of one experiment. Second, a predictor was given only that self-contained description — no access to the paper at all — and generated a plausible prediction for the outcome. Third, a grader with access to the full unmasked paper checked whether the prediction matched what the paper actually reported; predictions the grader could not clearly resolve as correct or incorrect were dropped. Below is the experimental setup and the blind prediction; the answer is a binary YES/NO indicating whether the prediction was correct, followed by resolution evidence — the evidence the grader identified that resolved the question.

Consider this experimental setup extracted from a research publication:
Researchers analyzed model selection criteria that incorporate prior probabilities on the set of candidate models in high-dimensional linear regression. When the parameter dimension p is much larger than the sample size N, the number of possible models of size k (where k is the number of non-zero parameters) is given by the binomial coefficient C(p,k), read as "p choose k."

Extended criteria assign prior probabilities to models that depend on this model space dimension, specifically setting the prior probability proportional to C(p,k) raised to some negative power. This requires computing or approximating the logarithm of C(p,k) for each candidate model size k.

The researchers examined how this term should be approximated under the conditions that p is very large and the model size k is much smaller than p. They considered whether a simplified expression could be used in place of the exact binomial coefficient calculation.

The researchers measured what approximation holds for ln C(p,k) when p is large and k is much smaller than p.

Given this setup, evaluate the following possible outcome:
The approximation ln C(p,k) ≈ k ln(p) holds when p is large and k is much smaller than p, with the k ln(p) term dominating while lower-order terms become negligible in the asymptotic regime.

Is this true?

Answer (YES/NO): YES